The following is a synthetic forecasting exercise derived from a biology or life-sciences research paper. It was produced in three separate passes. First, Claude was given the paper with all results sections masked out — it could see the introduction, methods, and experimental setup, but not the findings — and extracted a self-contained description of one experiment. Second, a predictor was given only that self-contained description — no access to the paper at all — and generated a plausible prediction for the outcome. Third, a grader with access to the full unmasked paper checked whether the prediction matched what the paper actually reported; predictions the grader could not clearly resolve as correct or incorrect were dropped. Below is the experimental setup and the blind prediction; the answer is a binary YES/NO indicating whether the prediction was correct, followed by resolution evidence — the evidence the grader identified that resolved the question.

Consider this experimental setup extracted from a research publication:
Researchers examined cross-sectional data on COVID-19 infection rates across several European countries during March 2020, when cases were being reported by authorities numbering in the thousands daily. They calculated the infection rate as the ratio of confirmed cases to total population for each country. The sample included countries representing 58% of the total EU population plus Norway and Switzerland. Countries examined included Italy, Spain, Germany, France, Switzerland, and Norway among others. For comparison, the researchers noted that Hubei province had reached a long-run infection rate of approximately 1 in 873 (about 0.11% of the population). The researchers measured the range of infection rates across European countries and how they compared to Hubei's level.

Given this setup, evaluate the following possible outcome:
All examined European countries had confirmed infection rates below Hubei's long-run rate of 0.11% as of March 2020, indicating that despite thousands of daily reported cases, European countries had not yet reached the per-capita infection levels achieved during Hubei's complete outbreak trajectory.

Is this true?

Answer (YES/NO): NO